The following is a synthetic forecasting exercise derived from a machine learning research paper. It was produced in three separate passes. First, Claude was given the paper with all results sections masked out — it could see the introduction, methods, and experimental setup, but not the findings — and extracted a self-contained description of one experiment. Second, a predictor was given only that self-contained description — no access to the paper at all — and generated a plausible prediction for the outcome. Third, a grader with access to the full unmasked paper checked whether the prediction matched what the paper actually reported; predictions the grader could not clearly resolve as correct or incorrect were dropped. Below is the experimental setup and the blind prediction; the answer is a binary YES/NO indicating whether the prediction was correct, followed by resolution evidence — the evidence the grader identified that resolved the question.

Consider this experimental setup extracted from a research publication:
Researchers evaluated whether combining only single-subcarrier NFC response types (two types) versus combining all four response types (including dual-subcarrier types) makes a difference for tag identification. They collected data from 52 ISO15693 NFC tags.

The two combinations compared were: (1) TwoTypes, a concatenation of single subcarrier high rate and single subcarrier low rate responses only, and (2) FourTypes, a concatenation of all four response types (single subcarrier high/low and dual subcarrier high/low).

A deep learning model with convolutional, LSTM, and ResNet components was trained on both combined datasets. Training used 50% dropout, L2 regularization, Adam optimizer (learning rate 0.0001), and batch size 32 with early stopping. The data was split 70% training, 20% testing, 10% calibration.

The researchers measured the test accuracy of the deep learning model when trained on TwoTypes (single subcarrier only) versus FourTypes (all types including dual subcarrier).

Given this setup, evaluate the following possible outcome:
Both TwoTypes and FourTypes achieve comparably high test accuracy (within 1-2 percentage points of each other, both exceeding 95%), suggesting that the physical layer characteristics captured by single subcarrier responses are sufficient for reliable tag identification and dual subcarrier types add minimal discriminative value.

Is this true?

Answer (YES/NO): NO